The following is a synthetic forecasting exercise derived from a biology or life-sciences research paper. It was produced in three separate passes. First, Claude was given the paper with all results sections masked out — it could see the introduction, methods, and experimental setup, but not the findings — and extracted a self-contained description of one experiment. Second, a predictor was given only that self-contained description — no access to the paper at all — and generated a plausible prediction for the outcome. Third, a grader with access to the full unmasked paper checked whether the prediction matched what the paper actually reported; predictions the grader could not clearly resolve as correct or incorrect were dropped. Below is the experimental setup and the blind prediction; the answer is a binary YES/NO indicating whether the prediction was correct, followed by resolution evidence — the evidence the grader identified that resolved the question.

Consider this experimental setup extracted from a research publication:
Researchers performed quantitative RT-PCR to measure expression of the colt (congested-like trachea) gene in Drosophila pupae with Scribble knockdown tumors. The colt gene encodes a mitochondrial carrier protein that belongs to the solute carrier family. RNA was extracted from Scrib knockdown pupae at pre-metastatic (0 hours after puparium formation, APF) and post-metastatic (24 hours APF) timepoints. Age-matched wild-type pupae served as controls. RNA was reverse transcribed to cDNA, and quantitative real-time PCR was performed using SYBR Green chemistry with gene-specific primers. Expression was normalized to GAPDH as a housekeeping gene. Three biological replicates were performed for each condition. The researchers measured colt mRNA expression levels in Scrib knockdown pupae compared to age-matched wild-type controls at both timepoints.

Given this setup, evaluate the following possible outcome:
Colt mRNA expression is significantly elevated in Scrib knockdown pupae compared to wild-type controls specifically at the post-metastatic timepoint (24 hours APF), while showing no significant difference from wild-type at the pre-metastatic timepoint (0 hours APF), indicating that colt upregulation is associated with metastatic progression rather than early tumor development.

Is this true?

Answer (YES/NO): NO